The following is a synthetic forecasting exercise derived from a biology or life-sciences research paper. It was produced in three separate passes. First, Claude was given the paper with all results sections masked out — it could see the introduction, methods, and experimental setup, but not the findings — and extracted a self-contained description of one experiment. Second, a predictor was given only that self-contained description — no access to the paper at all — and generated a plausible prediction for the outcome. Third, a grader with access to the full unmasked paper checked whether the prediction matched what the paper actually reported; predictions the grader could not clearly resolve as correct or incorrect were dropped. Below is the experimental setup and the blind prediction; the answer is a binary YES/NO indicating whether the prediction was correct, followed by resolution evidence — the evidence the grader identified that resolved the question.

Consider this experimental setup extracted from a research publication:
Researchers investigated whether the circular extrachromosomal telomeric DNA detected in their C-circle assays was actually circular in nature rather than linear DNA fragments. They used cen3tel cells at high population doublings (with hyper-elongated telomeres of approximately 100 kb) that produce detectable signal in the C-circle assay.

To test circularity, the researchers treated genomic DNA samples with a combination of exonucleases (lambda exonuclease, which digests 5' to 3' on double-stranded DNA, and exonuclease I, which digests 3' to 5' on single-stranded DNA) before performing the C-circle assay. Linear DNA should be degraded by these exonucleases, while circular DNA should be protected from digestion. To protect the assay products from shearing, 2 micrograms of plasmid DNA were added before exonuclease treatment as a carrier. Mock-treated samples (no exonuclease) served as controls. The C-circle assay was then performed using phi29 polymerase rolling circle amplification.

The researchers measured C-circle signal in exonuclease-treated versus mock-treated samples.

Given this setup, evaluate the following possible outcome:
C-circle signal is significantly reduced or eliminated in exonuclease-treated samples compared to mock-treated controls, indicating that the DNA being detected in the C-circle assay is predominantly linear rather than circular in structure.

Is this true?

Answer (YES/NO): NO